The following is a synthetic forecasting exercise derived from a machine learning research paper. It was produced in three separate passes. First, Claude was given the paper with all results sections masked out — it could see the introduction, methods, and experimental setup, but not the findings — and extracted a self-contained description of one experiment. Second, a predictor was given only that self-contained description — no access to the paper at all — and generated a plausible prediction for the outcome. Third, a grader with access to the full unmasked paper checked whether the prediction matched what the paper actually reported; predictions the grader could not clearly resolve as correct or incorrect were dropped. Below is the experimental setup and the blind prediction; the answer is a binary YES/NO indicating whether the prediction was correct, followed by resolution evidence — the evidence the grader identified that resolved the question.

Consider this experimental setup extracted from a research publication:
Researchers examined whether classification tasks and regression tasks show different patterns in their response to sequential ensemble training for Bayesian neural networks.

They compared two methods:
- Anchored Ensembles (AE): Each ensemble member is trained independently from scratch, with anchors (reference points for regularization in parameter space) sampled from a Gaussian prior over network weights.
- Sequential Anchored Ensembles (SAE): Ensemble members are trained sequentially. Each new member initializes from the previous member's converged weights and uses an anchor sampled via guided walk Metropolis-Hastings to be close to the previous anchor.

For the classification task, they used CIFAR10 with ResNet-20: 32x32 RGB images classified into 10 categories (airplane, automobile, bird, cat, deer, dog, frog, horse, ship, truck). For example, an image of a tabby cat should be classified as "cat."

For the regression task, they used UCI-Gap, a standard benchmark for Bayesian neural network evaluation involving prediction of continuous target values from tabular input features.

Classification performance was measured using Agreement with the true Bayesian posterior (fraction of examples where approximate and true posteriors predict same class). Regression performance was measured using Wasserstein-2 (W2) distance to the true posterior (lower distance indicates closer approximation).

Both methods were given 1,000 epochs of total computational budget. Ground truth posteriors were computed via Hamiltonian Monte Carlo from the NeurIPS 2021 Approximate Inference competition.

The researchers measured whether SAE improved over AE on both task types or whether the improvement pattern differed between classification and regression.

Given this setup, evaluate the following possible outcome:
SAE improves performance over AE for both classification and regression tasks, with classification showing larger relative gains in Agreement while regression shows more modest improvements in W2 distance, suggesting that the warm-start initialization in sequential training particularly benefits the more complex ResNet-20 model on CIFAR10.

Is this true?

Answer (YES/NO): NO